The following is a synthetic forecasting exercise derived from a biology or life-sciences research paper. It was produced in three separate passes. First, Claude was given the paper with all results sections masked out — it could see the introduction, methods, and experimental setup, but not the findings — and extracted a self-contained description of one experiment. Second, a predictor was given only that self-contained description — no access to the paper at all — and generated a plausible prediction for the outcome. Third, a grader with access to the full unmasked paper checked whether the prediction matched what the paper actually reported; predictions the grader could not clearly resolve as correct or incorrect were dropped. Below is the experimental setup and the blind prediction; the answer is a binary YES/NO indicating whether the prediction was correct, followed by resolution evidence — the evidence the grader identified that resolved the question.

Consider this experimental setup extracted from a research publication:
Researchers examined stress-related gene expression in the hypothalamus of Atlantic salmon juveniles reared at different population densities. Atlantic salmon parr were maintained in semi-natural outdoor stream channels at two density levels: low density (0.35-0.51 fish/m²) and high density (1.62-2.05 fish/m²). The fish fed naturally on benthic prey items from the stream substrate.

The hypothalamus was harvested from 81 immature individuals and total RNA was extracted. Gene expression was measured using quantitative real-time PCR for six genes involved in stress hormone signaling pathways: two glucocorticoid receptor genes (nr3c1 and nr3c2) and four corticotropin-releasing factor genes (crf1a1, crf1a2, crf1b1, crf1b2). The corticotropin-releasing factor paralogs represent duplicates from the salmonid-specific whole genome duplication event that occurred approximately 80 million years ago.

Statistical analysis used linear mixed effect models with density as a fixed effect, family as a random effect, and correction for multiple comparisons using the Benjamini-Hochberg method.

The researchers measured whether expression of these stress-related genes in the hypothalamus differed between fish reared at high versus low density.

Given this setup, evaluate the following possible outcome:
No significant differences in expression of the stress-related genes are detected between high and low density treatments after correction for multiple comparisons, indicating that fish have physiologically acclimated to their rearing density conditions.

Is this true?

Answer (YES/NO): NO